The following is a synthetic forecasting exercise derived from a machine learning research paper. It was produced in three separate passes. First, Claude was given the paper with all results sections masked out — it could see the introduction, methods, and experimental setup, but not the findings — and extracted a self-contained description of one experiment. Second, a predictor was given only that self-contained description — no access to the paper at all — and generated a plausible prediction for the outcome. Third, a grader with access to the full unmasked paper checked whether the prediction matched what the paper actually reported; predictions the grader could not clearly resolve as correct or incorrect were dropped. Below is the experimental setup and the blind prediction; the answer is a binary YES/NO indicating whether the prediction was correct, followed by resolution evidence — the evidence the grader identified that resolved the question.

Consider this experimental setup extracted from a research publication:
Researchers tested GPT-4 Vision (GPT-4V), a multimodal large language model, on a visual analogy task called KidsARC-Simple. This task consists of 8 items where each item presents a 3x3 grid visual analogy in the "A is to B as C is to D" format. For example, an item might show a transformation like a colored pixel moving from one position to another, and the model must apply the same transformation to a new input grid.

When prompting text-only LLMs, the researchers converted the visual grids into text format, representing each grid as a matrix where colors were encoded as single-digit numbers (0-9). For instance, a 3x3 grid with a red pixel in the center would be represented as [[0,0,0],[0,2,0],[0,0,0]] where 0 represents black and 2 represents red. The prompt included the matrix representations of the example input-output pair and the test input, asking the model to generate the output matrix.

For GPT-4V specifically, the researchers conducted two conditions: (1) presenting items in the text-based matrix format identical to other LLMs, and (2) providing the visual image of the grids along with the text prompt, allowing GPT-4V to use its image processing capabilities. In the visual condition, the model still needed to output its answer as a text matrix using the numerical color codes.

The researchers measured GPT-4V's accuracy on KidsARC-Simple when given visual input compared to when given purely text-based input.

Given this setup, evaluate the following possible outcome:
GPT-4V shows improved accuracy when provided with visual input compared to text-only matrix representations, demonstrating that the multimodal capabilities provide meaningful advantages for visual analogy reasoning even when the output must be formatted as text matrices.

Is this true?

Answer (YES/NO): NO